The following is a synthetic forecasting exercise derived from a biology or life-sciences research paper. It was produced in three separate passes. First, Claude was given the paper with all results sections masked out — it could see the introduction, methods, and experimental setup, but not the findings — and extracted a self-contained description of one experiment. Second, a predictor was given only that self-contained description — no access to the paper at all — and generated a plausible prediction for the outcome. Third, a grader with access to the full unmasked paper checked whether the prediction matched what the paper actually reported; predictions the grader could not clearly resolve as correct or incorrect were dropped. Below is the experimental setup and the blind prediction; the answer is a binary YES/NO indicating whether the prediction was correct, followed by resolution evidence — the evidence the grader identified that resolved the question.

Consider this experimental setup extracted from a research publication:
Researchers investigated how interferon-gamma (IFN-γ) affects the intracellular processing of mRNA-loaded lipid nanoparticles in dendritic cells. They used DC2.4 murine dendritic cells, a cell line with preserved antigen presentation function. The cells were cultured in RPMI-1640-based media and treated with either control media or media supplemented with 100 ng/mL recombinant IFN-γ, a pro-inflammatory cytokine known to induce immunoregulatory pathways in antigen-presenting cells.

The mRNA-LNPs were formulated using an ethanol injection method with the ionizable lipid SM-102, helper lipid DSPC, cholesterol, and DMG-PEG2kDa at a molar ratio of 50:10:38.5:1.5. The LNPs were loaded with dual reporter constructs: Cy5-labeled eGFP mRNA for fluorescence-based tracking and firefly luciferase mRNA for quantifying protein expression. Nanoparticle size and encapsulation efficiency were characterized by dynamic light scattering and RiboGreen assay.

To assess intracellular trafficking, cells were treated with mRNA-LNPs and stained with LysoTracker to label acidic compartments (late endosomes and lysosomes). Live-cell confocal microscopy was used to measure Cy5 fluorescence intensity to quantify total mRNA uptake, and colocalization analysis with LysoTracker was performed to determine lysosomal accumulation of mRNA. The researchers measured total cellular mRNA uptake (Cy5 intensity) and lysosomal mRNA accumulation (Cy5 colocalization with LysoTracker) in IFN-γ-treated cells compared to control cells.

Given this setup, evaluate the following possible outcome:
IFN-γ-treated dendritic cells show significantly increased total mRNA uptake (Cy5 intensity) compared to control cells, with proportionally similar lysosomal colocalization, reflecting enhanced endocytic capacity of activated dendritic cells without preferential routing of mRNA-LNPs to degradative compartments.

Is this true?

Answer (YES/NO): NO